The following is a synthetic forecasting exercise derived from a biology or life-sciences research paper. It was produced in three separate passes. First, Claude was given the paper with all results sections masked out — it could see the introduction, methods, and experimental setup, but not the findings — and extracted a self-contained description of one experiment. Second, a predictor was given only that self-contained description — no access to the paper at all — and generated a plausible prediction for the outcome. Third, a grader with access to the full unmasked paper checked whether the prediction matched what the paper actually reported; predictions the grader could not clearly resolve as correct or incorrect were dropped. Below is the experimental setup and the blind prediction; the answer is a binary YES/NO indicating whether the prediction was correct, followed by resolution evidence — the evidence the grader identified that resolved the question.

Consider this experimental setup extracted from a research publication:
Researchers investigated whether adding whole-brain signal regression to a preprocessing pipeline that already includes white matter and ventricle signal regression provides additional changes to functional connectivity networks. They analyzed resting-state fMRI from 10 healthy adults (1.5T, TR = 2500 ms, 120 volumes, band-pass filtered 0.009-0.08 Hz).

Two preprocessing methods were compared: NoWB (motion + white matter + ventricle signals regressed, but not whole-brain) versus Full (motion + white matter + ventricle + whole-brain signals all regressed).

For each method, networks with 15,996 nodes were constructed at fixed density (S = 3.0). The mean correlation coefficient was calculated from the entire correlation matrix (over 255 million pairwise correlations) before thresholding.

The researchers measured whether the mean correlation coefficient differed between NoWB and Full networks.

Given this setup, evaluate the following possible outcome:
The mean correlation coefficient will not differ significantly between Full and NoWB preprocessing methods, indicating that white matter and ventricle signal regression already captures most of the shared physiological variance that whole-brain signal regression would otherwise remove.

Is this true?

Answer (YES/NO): NO